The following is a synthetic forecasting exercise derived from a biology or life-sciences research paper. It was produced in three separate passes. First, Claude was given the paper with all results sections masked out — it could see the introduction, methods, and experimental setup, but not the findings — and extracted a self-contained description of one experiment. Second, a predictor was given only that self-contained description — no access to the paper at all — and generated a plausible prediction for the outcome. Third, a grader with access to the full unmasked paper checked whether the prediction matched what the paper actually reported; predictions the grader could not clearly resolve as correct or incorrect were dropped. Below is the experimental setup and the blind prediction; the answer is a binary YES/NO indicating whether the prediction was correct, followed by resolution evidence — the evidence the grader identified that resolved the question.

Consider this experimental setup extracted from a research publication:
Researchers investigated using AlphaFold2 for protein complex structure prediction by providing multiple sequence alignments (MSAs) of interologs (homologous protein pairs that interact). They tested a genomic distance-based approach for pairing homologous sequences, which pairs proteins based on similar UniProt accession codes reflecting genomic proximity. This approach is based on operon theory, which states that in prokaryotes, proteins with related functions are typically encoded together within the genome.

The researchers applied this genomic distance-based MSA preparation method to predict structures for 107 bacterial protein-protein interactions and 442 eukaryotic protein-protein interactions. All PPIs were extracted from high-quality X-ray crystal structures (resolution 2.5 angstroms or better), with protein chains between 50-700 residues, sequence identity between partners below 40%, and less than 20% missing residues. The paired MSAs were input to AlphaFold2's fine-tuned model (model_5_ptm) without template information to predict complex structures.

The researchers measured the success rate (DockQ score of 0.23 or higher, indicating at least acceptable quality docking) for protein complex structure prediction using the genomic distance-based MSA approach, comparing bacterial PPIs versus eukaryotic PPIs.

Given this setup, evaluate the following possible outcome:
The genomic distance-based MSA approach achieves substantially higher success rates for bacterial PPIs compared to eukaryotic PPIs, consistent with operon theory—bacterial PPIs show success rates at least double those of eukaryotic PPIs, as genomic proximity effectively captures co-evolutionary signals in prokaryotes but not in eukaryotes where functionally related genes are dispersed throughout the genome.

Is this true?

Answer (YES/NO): YES